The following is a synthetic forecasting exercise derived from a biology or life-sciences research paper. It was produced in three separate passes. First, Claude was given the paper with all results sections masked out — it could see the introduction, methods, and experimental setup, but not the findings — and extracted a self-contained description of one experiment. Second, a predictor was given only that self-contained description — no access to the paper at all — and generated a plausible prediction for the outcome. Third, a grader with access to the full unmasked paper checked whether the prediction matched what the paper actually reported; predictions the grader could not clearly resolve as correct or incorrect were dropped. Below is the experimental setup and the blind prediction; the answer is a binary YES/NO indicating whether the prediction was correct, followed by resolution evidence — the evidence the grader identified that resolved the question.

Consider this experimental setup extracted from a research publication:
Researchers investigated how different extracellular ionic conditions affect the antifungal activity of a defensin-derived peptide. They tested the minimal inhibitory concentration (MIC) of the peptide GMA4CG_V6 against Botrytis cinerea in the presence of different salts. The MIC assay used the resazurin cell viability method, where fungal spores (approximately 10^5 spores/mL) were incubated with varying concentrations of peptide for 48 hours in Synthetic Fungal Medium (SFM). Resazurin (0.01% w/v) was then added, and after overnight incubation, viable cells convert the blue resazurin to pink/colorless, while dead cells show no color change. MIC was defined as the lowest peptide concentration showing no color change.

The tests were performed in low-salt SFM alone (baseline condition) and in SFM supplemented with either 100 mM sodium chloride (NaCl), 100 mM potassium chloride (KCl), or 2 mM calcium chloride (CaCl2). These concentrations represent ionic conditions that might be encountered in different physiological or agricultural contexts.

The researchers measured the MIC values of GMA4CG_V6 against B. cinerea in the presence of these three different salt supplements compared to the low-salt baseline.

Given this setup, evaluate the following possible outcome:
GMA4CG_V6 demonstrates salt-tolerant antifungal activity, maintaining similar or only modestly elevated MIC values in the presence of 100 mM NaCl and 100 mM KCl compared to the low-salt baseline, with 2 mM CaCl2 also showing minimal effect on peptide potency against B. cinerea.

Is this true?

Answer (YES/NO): YES